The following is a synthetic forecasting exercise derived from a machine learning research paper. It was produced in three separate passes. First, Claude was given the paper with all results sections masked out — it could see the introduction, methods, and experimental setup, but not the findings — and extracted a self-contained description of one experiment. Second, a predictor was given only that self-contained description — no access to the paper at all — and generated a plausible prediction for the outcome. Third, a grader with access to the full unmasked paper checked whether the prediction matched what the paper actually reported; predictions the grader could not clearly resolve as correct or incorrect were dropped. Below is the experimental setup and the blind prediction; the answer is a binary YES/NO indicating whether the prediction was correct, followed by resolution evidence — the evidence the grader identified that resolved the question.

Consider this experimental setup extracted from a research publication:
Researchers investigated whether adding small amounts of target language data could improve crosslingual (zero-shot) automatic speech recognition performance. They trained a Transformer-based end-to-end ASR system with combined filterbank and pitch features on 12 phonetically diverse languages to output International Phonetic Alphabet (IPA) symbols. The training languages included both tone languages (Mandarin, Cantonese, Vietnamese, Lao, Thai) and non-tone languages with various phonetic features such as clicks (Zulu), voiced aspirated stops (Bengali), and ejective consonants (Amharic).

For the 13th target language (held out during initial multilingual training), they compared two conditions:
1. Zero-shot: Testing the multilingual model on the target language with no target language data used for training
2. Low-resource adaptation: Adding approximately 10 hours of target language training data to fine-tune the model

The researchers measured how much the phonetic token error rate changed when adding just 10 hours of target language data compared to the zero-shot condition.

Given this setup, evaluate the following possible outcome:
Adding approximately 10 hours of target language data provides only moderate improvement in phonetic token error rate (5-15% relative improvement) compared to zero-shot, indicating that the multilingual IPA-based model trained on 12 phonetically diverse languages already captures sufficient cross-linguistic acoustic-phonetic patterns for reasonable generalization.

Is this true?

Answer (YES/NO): NO